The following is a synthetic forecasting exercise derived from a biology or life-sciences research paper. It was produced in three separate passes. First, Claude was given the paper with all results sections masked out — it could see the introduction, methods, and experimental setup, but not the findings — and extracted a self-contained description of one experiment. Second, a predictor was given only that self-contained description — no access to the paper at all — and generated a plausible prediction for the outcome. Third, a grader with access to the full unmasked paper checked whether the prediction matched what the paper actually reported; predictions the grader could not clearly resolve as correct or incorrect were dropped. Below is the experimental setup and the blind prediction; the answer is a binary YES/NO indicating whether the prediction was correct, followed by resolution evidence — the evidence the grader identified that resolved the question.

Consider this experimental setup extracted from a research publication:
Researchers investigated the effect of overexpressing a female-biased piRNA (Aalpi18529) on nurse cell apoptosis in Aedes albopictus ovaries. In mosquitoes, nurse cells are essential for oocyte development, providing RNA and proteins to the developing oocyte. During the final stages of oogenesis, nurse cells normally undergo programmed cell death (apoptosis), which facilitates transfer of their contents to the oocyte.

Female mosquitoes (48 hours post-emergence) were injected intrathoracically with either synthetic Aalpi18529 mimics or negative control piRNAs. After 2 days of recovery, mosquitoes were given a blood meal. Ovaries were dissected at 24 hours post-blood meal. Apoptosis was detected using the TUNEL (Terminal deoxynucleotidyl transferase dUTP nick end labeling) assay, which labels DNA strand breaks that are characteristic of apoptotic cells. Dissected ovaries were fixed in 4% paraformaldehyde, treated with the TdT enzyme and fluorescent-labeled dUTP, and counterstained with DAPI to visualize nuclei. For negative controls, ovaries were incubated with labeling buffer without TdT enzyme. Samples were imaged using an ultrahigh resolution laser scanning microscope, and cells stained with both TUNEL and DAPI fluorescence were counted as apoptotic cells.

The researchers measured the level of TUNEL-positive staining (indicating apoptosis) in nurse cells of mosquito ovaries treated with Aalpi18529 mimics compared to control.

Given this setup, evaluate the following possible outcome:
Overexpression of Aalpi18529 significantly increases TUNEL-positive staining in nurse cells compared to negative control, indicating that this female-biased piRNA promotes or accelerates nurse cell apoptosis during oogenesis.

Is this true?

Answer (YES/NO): NO